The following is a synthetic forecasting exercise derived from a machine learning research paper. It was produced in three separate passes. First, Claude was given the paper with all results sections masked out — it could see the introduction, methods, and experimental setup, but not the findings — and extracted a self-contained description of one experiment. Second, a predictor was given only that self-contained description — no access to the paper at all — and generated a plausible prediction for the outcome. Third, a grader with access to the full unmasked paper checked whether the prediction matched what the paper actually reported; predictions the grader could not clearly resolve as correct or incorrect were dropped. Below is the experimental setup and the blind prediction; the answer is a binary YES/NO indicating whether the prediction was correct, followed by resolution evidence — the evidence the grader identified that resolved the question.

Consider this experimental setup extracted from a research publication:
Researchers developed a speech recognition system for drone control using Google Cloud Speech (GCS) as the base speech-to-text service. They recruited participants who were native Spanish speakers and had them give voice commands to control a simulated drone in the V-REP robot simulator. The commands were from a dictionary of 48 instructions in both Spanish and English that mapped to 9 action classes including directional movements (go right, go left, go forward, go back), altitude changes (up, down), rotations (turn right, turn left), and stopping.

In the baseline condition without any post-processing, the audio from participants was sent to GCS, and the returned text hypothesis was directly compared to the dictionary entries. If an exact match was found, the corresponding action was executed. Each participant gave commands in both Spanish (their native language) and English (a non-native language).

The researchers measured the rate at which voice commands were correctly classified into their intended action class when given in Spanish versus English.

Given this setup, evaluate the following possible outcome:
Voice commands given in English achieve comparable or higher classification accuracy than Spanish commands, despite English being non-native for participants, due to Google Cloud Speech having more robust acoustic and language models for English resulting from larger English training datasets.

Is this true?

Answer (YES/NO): NO